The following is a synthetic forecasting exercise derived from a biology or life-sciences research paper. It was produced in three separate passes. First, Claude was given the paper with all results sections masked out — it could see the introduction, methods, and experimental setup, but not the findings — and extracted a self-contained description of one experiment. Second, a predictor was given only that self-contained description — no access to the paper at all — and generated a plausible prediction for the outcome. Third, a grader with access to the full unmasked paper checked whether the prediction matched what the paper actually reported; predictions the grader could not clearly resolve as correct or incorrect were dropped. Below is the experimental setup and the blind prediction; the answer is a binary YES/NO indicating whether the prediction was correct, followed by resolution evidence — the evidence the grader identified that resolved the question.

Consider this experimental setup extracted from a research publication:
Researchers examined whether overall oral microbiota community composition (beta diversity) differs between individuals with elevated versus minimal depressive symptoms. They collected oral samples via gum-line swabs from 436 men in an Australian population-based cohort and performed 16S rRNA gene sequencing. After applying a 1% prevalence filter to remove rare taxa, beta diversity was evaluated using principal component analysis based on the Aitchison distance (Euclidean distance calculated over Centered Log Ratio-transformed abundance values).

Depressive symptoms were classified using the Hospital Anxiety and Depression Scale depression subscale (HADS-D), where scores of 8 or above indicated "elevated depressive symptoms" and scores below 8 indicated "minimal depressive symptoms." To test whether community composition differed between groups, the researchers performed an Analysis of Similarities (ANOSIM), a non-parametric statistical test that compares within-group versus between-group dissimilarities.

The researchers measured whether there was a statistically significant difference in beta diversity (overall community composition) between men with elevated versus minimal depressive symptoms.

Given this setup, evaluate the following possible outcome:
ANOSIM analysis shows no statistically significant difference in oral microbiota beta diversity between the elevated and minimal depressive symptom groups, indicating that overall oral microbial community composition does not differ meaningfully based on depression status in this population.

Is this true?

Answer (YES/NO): YES